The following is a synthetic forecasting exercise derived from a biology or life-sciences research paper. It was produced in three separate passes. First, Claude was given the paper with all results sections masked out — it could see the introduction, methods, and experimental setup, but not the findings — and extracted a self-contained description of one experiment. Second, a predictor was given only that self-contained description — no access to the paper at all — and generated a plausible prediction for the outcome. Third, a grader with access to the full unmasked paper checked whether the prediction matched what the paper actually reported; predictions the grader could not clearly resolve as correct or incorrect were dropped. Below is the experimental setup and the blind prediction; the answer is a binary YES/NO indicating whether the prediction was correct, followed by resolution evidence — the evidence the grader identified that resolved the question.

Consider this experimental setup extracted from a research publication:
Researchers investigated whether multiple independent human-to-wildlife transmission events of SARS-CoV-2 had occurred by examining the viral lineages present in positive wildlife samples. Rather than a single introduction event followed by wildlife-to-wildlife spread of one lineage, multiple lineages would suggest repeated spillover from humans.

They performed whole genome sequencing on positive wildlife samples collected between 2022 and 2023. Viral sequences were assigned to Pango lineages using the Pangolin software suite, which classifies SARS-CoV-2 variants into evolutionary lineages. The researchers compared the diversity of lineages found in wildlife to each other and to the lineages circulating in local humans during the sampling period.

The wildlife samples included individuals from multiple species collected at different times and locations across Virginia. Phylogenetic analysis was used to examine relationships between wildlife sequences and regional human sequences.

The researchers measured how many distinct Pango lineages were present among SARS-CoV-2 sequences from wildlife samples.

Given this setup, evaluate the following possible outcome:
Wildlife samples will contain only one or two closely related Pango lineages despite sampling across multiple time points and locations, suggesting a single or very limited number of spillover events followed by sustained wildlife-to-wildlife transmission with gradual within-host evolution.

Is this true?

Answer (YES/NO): NO